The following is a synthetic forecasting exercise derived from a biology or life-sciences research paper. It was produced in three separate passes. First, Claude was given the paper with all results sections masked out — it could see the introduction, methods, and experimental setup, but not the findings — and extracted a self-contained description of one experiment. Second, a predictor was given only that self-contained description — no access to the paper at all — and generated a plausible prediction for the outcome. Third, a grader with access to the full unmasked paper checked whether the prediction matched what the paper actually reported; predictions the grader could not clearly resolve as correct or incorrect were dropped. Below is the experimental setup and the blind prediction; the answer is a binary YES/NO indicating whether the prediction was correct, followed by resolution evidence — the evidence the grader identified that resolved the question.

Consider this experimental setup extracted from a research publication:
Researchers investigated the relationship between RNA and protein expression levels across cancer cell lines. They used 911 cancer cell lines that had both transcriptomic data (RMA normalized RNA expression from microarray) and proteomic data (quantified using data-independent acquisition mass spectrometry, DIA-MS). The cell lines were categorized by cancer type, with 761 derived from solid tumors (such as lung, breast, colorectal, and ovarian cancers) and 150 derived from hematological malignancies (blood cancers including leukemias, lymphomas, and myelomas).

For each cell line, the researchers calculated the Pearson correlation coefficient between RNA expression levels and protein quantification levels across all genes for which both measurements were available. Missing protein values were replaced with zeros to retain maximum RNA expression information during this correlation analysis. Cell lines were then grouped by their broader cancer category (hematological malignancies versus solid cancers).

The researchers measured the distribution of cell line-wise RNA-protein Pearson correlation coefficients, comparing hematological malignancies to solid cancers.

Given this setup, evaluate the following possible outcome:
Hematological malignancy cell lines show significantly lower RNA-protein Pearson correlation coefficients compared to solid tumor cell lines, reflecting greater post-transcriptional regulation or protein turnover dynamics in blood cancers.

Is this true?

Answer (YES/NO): NO